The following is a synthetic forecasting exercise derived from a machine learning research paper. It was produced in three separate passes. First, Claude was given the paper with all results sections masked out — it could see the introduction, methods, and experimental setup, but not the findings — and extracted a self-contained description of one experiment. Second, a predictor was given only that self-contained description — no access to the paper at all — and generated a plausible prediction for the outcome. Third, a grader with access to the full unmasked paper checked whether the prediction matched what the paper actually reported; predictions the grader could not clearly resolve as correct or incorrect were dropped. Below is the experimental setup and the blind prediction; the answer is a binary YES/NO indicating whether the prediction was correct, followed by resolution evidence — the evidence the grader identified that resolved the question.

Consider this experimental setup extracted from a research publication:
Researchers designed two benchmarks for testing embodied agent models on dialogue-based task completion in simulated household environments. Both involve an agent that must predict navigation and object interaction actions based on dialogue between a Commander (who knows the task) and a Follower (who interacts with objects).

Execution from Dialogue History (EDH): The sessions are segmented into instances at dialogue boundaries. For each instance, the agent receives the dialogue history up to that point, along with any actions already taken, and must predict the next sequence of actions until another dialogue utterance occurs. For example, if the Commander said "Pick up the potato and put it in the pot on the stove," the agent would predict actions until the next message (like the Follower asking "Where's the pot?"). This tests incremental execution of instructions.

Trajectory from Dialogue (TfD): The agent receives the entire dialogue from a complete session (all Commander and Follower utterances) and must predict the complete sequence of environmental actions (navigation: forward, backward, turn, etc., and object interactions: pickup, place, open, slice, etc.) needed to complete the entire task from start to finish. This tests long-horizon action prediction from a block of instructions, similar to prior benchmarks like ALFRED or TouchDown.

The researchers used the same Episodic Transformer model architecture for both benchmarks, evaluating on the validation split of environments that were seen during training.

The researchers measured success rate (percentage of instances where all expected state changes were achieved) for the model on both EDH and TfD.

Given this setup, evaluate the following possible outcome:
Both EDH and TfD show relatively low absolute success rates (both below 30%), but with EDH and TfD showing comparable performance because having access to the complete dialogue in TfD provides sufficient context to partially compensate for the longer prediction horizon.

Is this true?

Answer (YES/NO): NO